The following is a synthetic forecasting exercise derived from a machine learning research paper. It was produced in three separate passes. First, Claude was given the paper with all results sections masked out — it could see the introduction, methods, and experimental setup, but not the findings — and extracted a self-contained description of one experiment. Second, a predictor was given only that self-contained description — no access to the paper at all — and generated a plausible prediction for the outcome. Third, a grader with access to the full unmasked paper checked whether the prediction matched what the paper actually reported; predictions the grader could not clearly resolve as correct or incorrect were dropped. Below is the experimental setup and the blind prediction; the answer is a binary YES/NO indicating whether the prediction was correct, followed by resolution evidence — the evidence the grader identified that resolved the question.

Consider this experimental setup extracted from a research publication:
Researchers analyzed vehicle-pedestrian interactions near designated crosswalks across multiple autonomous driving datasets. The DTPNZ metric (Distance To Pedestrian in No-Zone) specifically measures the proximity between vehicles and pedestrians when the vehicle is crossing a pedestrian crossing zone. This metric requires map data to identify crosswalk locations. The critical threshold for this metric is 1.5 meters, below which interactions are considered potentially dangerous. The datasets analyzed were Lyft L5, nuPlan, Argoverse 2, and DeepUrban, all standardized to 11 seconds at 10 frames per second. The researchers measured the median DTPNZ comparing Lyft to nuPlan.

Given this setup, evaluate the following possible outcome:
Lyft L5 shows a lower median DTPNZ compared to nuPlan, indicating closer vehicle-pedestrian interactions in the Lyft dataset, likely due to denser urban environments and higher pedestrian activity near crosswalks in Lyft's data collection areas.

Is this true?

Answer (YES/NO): NO